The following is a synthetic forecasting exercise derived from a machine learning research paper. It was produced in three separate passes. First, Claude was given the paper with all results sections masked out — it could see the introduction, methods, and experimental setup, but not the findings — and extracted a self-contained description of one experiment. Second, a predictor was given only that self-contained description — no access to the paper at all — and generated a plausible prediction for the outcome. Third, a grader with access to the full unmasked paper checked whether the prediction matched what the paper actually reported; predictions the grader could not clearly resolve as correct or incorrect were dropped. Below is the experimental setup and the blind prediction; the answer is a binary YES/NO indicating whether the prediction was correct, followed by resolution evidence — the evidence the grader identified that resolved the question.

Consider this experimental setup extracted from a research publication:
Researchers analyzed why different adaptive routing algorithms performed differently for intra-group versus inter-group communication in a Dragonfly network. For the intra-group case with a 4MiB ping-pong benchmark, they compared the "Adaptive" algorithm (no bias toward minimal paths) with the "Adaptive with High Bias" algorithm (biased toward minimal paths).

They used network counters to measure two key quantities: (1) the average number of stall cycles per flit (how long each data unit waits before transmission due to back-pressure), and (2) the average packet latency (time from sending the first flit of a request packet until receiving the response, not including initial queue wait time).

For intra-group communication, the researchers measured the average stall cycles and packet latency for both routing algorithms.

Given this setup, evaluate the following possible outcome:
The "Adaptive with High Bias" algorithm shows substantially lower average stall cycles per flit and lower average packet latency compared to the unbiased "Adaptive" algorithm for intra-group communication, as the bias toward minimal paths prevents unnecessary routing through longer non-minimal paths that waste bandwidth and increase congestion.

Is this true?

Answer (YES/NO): NO